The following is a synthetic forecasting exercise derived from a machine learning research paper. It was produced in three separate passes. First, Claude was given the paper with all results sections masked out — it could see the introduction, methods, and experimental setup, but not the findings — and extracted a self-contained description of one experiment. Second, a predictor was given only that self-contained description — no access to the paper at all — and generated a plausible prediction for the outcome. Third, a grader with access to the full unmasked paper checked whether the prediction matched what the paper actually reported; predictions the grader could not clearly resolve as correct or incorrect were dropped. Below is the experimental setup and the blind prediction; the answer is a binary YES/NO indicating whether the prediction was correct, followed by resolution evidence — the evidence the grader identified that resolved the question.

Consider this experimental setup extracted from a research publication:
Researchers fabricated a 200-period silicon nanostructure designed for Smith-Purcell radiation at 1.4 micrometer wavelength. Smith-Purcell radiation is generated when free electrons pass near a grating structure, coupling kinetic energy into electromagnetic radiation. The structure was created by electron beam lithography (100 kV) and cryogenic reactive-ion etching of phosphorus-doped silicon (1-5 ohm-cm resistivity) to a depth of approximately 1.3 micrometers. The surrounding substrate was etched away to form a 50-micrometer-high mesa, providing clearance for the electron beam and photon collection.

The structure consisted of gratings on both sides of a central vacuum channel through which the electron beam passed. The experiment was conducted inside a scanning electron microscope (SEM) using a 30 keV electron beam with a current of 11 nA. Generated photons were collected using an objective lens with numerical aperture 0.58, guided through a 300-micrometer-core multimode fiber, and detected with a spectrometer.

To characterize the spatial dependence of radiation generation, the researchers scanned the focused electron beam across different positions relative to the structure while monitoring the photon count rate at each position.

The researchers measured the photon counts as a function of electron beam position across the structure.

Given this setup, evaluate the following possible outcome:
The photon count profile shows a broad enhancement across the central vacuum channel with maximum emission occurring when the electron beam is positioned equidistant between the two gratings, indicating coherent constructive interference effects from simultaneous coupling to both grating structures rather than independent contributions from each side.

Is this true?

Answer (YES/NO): YES